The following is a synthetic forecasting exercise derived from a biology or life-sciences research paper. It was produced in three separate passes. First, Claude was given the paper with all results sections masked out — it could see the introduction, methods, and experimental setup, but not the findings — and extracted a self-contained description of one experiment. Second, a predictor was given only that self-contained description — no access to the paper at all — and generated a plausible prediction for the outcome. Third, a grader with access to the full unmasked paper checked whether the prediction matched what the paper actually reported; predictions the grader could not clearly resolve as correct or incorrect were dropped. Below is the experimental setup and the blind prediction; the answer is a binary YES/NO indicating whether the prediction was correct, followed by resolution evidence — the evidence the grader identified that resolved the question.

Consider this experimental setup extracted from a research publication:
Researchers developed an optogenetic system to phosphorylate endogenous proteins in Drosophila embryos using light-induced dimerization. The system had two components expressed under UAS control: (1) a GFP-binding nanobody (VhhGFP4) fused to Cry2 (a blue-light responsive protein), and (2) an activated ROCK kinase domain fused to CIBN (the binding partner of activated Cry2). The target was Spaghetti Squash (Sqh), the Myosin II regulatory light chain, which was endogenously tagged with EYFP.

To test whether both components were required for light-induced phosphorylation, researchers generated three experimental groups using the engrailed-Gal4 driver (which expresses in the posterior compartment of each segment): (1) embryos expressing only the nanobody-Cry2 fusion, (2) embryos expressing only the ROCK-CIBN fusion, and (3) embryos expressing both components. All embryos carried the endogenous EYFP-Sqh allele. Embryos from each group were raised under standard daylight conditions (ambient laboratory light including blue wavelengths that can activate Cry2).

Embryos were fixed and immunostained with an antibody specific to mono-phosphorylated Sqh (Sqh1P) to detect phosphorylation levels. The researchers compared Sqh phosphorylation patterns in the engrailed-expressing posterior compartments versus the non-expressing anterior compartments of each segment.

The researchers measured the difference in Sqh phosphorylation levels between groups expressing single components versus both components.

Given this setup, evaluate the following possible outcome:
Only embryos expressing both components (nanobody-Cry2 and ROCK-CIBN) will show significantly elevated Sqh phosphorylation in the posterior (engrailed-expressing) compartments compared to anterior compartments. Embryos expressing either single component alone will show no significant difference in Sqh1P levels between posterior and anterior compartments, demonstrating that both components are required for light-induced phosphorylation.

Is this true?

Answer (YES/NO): NO